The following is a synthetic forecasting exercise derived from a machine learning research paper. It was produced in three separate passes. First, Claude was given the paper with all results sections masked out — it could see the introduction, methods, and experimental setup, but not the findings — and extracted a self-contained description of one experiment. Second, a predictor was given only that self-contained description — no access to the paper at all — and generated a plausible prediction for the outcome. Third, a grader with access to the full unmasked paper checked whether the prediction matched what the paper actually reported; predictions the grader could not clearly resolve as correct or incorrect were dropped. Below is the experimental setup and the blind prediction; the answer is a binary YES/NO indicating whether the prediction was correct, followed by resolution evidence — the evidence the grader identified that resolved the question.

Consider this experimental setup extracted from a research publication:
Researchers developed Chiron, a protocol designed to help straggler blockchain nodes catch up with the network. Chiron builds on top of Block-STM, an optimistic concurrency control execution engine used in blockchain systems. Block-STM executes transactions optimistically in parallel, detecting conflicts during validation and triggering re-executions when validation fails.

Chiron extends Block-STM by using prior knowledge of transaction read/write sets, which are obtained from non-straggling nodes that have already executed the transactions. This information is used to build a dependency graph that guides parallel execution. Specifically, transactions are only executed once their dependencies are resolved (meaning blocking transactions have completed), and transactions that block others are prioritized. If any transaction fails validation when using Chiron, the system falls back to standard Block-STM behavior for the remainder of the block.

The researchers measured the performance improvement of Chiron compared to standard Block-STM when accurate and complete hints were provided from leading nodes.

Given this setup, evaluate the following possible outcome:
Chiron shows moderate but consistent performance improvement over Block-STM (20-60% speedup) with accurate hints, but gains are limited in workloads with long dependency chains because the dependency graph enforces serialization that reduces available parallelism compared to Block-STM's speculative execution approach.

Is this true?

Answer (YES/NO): NO